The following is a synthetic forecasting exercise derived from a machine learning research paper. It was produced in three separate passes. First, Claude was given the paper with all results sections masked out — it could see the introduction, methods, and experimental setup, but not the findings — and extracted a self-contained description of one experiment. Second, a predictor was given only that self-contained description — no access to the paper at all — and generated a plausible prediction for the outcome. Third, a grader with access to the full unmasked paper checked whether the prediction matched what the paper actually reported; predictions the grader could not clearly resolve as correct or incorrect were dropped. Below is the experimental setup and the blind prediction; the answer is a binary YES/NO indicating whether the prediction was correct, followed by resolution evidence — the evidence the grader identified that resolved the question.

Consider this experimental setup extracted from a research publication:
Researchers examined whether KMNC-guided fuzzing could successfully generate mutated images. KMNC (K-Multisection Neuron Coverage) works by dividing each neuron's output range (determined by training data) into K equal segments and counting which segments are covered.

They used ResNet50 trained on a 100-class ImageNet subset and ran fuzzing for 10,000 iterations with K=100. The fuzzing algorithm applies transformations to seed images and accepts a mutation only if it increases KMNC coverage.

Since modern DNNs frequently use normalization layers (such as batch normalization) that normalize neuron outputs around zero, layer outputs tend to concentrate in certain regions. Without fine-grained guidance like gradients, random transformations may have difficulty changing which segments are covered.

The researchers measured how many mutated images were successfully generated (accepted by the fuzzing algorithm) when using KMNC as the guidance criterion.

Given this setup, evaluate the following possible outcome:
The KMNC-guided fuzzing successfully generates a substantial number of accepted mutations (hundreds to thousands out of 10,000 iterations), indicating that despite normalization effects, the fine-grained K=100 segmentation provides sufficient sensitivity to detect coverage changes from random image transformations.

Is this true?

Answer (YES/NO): NO